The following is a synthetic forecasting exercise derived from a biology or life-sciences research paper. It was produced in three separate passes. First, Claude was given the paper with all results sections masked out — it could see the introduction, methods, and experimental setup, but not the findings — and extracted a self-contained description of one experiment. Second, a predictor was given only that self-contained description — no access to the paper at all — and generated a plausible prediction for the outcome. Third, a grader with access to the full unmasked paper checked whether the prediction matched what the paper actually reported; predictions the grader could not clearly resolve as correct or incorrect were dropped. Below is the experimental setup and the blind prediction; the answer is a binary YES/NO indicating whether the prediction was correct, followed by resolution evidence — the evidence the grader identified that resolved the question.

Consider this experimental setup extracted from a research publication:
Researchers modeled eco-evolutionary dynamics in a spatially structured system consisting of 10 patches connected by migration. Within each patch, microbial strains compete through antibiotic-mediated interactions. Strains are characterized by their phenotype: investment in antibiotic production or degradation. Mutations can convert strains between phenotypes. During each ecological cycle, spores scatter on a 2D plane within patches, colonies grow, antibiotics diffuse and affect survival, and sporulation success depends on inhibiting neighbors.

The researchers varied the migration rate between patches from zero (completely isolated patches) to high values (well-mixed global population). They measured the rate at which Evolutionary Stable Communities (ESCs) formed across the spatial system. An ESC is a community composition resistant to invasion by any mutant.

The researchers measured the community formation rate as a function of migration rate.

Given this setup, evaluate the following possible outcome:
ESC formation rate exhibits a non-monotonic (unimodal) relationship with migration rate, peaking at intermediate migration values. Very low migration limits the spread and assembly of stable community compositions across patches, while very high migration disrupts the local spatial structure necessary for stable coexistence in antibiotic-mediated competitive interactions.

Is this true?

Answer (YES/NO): YES